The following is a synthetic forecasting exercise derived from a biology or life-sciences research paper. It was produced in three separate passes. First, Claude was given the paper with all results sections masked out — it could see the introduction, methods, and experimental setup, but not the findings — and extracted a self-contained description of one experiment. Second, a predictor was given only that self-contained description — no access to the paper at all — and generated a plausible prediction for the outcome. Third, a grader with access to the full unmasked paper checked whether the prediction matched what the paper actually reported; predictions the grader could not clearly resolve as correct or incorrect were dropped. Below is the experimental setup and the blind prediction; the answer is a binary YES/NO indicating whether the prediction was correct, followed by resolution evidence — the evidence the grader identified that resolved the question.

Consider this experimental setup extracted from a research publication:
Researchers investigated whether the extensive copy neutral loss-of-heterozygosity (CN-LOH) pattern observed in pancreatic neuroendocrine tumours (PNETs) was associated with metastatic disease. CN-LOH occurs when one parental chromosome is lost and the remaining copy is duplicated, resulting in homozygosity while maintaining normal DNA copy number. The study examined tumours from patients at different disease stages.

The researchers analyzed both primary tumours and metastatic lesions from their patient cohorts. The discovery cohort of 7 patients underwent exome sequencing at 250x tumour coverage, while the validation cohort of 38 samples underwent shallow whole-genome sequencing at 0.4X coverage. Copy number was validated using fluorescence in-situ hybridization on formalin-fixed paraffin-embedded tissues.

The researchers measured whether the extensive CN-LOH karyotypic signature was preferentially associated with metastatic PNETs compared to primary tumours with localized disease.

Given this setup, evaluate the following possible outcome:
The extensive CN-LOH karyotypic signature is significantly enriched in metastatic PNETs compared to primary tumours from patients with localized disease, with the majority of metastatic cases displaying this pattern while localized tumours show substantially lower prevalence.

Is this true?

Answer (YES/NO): NO